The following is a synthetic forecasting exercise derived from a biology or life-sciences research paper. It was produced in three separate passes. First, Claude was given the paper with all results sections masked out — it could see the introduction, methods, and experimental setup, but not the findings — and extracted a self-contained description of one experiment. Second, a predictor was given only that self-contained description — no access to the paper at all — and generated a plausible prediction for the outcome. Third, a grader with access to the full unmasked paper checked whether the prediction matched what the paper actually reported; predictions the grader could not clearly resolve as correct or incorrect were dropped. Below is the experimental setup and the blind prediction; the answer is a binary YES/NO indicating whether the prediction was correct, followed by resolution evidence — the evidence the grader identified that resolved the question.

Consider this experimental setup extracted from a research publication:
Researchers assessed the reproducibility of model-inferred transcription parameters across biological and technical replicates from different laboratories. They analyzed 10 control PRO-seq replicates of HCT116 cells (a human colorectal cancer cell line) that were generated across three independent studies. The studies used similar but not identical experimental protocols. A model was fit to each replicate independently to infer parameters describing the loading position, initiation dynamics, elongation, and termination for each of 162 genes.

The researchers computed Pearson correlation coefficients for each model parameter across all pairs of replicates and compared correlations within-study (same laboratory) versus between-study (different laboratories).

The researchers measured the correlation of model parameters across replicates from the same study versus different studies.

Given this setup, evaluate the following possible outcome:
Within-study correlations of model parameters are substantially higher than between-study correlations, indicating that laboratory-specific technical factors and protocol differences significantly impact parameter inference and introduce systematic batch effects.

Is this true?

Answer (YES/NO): YES